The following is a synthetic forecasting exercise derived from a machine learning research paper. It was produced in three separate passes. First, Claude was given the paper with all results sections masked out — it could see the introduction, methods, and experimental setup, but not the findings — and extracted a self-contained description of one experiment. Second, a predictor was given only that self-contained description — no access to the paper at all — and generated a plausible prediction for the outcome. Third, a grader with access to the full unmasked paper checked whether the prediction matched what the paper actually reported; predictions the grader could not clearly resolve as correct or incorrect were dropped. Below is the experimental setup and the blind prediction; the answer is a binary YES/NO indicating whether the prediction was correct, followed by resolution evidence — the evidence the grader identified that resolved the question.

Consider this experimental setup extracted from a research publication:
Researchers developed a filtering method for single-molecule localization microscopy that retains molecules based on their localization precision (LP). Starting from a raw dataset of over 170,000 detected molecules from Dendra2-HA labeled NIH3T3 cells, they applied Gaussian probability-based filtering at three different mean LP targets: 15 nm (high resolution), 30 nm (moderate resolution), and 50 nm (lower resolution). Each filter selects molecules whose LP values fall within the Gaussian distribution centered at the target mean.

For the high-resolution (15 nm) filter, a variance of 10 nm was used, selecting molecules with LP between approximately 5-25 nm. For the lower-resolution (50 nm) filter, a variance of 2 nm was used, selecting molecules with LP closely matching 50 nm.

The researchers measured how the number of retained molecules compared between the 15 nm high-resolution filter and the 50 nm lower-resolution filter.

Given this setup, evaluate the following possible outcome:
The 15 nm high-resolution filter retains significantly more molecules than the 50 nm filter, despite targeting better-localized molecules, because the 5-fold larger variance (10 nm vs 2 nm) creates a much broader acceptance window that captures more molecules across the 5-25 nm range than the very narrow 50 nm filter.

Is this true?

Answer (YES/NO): NO